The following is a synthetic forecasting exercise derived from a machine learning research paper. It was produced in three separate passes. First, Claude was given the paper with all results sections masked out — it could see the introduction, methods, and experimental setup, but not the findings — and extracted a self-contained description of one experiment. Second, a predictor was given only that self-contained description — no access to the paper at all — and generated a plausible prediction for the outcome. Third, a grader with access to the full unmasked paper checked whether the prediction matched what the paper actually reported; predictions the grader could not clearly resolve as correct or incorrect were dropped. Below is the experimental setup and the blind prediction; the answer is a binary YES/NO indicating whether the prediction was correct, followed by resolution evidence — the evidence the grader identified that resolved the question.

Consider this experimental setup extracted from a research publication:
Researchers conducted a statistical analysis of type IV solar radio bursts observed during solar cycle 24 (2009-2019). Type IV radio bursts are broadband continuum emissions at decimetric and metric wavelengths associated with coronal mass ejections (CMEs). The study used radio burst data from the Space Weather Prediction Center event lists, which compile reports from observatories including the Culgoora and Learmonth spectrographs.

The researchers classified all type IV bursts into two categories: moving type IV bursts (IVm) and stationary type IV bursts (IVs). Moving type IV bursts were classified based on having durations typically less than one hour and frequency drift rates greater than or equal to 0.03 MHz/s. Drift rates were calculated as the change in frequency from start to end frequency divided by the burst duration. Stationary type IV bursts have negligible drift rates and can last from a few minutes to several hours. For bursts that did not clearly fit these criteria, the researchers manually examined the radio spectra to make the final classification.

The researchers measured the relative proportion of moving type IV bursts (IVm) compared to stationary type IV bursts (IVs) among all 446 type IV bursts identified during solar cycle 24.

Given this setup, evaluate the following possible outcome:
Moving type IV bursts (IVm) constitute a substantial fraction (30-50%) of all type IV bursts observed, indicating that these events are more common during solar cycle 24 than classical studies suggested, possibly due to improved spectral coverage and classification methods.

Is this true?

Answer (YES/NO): NO